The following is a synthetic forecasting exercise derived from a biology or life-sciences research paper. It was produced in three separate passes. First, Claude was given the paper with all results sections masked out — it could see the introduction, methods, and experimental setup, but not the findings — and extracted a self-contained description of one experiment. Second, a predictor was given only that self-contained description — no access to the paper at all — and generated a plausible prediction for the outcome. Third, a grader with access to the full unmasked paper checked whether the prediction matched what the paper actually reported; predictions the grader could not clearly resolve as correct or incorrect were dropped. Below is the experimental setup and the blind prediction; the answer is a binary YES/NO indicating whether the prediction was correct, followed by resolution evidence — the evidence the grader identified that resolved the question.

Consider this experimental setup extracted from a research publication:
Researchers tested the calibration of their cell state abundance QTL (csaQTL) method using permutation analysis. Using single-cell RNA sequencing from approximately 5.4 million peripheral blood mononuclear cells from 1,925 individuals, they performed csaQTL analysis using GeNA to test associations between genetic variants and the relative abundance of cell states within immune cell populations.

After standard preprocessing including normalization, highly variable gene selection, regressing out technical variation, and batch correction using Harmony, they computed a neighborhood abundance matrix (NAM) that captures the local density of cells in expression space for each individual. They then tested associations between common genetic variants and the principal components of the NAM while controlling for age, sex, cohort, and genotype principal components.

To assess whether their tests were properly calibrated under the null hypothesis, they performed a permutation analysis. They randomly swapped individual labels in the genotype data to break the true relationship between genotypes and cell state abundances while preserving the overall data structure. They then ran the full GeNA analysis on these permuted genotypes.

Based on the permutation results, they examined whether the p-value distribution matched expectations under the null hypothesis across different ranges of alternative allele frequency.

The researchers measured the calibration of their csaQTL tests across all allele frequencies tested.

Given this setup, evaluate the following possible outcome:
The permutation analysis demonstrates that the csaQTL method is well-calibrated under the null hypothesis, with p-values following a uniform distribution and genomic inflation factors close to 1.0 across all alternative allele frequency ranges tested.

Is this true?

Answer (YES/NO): NO